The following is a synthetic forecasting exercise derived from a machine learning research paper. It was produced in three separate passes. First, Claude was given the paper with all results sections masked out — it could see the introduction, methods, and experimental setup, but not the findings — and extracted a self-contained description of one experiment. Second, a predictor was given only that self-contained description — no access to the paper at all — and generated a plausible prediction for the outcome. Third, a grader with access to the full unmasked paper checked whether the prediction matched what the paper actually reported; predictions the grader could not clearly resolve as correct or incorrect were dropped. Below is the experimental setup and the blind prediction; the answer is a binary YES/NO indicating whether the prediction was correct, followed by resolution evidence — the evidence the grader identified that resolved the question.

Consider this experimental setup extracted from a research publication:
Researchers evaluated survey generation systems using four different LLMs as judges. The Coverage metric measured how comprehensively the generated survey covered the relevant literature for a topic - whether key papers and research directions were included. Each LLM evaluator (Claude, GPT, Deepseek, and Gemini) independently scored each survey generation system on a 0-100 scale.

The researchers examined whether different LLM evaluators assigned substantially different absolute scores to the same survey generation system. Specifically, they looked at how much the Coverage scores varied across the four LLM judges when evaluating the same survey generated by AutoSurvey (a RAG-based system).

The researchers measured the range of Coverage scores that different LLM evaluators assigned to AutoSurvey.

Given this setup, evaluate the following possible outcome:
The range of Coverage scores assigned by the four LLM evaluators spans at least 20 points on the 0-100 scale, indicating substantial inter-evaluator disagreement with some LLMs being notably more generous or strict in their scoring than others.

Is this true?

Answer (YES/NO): YES